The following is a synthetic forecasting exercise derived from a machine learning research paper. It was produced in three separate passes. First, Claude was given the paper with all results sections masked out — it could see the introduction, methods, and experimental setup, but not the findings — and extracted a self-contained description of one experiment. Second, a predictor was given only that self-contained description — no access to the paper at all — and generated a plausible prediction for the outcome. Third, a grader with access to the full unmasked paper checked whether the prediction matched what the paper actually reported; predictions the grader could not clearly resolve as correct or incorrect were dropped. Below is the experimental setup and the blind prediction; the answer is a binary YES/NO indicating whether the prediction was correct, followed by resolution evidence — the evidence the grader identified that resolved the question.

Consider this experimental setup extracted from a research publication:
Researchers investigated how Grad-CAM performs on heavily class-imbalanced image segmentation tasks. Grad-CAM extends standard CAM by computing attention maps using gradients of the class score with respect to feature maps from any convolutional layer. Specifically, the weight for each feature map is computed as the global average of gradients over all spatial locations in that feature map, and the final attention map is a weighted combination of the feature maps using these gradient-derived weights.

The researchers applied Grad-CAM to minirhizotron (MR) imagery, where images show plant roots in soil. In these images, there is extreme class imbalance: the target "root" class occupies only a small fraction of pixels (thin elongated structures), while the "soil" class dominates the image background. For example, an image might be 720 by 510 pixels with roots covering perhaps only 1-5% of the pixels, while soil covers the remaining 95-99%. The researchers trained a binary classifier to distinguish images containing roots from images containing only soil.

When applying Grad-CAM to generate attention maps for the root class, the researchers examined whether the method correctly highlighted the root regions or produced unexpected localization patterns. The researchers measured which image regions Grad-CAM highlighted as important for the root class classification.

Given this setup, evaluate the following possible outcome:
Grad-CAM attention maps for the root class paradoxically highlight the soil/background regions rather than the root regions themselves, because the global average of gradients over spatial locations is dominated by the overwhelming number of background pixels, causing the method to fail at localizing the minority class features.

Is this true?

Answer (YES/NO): NO